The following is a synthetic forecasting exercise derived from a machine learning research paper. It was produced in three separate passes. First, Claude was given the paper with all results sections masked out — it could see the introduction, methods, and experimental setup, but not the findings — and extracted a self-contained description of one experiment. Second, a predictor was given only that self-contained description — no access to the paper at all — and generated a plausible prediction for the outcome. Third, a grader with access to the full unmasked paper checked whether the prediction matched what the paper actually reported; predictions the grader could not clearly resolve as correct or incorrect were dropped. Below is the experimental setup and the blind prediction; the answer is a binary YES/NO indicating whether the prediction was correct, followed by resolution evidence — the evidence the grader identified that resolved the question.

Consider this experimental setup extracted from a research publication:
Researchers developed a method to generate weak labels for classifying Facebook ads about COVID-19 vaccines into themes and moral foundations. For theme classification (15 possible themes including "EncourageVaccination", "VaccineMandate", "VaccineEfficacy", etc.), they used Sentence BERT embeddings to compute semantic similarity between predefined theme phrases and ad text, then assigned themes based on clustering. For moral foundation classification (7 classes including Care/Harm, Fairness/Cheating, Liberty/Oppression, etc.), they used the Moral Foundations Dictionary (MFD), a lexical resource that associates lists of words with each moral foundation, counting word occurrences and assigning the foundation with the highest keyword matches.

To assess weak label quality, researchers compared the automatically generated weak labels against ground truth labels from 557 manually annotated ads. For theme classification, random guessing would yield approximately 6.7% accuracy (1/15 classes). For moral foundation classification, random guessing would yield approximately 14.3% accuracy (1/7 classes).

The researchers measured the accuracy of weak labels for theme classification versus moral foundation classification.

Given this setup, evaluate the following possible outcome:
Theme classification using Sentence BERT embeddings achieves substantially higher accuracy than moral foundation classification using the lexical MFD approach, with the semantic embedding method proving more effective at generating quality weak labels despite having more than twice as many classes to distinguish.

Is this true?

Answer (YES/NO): YES